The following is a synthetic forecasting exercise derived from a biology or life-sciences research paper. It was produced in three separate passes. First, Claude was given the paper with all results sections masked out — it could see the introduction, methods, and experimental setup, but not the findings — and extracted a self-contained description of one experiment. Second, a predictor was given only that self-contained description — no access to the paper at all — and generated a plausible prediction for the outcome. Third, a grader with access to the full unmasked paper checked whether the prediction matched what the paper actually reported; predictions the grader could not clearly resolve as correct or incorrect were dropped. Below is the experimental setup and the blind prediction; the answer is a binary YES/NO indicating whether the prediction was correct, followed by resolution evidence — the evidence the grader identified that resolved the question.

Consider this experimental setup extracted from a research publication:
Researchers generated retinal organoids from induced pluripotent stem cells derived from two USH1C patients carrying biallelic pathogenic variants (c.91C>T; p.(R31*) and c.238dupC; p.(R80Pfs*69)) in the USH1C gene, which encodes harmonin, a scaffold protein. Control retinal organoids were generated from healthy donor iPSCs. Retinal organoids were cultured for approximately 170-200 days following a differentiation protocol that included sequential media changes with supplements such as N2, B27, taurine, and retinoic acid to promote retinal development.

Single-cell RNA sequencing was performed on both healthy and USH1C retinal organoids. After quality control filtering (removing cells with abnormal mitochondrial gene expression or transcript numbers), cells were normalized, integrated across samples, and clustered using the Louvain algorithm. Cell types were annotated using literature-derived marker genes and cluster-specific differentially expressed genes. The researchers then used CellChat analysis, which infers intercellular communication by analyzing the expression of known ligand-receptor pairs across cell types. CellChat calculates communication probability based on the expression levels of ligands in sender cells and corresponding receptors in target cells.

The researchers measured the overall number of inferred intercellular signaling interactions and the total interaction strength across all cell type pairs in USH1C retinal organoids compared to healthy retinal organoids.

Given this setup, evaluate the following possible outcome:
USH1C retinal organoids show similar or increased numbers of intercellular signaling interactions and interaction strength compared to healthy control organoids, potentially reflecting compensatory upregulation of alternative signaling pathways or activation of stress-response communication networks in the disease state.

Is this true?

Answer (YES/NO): NO